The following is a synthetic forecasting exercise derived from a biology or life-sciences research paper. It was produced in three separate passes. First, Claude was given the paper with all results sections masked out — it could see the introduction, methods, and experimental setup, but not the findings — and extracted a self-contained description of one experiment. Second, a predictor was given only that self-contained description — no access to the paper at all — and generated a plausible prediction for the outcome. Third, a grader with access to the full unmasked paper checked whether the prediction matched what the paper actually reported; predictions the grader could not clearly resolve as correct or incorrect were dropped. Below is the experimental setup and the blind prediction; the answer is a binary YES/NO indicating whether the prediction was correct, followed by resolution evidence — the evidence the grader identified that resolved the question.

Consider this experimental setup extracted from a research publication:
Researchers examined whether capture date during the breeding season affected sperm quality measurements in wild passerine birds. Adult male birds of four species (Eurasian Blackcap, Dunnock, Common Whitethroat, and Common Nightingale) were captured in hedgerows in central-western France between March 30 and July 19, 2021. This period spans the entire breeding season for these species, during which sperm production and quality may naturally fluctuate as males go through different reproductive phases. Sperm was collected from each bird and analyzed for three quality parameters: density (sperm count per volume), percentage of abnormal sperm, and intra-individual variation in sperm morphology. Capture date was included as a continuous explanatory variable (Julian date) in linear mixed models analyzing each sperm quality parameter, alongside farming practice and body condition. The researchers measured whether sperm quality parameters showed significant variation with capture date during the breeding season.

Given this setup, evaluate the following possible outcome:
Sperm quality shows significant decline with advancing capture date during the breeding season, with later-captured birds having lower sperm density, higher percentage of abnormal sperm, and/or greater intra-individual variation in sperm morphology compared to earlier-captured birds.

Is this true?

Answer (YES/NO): YES